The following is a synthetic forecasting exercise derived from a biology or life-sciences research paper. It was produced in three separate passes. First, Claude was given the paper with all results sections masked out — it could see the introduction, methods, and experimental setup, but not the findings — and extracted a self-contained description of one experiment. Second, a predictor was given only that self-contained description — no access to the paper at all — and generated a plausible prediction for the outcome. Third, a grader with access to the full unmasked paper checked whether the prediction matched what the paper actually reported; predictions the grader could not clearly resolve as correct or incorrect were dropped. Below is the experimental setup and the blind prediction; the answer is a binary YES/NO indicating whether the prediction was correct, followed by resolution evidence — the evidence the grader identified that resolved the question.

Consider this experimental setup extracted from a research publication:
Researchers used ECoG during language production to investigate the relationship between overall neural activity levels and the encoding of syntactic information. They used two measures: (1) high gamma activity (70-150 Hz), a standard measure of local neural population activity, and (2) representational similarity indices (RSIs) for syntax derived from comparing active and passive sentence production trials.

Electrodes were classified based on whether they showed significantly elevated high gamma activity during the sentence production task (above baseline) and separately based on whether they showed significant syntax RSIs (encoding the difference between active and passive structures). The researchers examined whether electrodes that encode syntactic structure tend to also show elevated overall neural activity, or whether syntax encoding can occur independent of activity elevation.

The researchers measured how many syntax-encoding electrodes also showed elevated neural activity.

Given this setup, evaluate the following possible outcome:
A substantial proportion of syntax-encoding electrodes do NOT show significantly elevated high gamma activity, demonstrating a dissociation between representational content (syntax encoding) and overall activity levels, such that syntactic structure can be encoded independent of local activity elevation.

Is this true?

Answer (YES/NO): YES